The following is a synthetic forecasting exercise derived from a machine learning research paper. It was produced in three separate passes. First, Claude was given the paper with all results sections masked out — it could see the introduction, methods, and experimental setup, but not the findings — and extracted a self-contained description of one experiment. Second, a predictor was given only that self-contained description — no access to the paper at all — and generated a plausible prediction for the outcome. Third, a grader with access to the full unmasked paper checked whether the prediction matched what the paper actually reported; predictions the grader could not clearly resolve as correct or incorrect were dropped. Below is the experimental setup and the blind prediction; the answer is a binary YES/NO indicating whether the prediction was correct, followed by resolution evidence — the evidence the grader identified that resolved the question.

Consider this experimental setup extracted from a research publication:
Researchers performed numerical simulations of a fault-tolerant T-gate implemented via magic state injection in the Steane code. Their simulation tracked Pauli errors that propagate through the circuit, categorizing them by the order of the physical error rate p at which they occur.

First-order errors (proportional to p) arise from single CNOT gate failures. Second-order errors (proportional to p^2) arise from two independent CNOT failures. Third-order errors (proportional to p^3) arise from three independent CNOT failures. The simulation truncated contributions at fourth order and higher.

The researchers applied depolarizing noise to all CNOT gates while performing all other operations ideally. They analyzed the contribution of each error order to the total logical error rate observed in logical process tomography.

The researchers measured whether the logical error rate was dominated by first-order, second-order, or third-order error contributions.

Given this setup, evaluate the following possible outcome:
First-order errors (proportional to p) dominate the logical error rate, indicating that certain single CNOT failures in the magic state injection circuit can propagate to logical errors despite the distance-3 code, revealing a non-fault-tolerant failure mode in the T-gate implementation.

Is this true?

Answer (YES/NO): NO